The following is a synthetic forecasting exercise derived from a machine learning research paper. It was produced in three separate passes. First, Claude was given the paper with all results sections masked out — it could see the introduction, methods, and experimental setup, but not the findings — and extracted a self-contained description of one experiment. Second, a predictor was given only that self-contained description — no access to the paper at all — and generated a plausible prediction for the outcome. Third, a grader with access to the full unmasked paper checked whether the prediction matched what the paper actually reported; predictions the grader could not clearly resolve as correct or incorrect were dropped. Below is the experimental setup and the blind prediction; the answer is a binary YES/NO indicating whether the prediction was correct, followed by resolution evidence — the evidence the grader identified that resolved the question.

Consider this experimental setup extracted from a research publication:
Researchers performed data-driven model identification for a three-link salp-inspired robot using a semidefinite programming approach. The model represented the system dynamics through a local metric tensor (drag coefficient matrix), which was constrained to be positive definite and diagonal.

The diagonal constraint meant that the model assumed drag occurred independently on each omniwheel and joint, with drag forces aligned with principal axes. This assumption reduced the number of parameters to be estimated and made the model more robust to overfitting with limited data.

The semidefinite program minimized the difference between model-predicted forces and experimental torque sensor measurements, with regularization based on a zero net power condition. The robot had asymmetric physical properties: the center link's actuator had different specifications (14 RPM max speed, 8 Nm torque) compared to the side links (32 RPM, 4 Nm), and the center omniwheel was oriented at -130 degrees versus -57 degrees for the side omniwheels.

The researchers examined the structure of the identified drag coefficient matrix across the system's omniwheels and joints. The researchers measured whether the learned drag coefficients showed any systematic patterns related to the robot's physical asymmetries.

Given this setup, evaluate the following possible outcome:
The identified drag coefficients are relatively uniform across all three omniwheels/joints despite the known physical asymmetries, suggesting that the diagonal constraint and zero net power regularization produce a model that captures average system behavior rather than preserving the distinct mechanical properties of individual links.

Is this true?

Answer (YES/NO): NO